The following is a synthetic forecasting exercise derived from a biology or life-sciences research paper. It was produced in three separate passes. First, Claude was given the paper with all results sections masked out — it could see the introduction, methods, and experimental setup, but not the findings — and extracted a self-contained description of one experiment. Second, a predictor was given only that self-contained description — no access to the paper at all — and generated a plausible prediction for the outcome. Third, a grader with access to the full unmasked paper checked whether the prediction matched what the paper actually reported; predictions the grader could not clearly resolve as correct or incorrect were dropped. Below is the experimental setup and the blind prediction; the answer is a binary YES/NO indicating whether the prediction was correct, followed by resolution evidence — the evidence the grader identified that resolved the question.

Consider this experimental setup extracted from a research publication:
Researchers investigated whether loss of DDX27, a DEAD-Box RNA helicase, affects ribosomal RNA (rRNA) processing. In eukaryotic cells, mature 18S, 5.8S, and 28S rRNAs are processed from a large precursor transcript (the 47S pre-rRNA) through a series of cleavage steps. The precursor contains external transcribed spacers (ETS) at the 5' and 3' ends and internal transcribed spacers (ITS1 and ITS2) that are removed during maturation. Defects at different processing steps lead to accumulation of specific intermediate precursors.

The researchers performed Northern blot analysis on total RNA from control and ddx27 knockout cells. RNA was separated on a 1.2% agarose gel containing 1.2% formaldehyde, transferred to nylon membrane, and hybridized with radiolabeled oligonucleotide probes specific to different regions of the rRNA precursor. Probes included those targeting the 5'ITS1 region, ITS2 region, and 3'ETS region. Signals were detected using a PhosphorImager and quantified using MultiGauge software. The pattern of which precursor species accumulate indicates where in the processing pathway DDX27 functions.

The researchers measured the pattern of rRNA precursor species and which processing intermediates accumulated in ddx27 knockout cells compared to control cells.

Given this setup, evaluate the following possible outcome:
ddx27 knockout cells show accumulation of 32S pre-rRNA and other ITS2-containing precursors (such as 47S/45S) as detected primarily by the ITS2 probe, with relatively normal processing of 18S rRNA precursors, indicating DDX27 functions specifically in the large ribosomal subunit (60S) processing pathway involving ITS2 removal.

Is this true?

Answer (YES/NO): NO